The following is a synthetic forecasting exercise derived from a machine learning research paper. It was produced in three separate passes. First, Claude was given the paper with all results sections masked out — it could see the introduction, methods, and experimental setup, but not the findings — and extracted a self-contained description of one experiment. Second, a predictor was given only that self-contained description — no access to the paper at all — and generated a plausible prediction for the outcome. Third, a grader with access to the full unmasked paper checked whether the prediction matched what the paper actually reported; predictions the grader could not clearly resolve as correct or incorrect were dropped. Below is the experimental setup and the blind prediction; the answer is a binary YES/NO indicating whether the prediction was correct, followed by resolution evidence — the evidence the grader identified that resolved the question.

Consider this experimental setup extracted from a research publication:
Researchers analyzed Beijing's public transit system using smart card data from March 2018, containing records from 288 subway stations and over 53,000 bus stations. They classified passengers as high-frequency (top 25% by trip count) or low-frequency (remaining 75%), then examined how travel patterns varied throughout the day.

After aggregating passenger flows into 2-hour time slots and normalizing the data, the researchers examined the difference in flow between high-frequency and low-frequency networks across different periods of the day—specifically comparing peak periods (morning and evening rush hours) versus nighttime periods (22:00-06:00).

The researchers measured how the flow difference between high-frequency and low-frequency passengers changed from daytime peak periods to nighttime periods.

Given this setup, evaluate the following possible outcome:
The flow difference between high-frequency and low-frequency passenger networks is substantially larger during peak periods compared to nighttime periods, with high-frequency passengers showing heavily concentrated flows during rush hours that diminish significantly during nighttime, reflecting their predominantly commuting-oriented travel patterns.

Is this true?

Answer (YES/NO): YES